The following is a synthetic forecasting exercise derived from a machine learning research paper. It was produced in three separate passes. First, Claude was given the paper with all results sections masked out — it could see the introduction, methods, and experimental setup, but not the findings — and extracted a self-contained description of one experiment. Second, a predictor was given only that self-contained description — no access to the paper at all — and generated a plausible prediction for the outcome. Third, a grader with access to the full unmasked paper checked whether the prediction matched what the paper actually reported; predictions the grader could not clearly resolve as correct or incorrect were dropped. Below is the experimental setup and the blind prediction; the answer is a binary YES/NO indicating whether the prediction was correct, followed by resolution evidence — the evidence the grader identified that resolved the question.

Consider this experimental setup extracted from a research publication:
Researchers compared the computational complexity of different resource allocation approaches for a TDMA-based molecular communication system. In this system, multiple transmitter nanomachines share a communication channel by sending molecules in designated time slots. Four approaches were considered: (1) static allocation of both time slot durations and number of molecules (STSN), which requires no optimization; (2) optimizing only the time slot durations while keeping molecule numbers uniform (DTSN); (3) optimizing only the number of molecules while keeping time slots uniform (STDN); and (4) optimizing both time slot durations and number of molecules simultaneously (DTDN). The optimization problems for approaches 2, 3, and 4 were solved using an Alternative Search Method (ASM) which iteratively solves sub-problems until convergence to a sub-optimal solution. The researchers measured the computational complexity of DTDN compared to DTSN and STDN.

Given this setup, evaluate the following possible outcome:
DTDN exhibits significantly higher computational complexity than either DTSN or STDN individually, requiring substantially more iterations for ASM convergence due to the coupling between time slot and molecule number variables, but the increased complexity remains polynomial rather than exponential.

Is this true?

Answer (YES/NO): YES